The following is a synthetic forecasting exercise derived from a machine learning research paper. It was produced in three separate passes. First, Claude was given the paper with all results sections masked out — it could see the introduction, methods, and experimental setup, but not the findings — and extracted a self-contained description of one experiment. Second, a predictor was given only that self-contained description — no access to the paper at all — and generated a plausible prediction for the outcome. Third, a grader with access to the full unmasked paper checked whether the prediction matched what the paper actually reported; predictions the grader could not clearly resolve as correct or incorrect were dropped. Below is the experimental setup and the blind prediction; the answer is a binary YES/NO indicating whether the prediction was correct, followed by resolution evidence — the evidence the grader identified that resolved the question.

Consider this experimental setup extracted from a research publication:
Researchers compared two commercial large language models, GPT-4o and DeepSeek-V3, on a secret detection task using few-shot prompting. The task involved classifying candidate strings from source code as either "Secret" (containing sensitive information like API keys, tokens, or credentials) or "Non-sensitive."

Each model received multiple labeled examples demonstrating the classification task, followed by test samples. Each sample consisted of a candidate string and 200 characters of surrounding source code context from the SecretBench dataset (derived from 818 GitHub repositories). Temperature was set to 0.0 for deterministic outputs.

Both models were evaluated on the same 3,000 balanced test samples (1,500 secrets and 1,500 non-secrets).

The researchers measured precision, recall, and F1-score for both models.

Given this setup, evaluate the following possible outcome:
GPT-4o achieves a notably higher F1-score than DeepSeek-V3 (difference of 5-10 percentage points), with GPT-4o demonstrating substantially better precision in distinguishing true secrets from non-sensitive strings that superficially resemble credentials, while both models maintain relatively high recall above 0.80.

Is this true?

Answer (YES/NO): YES